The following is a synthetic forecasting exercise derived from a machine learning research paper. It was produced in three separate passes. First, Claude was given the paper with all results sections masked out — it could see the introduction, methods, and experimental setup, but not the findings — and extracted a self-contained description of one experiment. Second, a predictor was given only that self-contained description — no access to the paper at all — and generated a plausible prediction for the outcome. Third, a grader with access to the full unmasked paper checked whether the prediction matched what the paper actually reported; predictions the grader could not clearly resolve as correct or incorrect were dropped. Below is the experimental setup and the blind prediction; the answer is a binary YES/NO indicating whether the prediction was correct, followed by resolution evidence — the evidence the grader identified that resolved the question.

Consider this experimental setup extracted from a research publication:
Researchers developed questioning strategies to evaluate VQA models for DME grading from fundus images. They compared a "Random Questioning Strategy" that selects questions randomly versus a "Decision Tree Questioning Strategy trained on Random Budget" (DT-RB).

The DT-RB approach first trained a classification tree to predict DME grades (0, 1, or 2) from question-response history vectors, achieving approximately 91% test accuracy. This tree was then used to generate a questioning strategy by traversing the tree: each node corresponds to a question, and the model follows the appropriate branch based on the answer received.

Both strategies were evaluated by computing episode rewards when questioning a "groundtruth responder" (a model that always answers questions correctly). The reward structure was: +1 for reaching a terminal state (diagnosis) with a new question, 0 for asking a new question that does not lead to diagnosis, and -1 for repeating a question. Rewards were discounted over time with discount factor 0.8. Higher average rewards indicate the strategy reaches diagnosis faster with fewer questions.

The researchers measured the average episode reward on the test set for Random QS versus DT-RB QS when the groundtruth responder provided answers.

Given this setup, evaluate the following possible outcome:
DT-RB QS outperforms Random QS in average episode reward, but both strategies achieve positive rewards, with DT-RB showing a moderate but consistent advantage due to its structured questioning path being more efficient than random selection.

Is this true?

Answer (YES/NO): YES